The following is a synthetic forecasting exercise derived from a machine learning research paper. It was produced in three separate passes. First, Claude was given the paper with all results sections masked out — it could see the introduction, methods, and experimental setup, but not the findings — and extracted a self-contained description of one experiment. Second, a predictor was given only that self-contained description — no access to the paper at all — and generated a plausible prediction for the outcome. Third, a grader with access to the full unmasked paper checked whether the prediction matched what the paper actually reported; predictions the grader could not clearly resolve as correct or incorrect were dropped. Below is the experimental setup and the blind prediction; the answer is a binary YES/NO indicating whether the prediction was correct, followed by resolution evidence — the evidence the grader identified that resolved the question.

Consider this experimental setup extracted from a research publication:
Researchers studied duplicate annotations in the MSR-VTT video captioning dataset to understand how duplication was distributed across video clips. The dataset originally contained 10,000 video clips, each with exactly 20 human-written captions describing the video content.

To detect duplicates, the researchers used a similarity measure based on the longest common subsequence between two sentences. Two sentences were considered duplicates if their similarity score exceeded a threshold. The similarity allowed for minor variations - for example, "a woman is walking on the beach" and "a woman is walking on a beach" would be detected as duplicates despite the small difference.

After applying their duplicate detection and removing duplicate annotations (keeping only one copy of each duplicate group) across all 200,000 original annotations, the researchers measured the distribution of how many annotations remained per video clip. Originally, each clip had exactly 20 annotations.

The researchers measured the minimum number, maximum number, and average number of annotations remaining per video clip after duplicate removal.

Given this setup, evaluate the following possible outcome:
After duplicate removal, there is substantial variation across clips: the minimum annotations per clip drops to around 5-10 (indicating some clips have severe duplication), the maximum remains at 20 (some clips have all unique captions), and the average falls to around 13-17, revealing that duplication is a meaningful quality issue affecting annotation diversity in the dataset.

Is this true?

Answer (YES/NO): NO